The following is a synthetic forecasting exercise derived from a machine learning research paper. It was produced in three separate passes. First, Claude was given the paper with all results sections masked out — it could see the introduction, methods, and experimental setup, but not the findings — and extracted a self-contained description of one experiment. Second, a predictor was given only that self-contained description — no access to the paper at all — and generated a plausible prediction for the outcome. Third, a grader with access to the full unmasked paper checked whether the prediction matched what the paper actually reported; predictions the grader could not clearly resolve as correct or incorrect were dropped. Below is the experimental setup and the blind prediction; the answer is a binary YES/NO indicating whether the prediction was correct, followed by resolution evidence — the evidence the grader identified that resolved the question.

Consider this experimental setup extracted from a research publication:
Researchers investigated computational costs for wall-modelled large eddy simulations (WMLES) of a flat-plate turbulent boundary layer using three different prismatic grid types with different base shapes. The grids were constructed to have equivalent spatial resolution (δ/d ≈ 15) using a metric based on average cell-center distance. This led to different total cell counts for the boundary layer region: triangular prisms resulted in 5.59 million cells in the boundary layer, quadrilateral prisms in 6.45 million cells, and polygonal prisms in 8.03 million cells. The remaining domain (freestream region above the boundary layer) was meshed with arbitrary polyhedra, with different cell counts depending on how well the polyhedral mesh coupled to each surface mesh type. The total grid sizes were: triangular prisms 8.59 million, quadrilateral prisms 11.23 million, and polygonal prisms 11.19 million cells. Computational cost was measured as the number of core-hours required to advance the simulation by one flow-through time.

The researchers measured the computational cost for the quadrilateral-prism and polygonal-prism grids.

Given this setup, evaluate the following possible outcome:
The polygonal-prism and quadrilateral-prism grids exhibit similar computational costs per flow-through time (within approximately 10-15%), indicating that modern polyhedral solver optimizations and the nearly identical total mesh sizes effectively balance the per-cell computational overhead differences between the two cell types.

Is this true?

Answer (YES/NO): YES